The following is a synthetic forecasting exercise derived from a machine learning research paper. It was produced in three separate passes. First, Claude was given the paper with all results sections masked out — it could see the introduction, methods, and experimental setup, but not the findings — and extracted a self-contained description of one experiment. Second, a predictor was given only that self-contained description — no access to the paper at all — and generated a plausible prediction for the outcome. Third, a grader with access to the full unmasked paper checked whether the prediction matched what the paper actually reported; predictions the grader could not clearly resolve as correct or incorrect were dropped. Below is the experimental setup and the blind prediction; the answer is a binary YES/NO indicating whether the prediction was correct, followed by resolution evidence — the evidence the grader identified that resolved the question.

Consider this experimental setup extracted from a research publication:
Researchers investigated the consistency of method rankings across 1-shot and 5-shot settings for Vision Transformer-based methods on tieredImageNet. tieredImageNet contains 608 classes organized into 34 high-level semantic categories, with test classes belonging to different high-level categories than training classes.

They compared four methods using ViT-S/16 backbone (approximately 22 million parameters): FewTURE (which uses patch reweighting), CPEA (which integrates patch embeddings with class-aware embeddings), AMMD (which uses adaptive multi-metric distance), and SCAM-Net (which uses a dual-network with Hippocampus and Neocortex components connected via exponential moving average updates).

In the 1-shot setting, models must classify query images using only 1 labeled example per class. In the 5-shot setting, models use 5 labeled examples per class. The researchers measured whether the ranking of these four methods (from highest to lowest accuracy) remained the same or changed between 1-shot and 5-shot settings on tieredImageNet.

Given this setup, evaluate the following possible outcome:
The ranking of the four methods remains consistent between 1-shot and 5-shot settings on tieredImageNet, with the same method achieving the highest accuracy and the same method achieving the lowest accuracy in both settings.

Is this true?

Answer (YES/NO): NO